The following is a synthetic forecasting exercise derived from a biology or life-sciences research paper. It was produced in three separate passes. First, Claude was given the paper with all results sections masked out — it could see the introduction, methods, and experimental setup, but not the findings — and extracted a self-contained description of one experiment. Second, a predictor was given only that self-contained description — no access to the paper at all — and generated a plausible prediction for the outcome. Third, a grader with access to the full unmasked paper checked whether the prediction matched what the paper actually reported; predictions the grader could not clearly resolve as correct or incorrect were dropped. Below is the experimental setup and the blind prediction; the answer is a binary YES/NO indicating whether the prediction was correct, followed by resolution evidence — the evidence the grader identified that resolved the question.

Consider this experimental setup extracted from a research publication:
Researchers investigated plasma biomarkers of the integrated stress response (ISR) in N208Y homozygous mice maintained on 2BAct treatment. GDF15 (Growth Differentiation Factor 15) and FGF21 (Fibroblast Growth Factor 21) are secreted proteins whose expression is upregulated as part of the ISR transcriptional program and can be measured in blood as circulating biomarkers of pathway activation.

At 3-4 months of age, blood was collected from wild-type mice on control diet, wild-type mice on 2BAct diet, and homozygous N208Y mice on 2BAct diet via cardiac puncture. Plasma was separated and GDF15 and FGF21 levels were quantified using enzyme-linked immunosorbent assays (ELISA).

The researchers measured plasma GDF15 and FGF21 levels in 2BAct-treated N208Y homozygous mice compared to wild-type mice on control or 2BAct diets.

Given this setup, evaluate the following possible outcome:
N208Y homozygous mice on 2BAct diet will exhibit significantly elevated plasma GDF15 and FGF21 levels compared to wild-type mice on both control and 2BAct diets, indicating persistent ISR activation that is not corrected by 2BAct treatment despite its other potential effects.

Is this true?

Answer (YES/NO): NO